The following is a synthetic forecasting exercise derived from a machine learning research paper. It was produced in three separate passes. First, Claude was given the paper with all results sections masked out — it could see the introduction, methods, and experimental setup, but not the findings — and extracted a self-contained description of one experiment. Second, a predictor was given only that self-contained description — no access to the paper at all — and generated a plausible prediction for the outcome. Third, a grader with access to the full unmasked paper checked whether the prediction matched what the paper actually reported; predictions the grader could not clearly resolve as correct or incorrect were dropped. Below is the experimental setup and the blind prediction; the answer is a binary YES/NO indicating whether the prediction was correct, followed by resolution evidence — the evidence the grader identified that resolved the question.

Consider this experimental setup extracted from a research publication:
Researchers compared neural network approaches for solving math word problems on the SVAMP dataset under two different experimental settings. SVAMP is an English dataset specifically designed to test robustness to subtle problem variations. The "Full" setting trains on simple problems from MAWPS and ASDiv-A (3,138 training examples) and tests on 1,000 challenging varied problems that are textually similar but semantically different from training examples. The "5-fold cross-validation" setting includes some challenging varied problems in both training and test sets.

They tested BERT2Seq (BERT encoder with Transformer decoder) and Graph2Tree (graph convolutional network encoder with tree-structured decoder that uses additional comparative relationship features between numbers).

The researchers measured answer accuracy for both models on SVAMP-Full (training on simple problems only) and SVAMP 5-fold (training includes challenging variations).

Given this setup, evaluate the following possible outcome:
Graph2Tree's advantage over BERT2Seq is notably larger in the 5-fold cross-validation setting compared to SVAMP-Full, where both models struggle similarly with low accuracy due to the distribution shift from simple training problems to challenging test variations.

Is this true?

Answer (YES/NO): NO